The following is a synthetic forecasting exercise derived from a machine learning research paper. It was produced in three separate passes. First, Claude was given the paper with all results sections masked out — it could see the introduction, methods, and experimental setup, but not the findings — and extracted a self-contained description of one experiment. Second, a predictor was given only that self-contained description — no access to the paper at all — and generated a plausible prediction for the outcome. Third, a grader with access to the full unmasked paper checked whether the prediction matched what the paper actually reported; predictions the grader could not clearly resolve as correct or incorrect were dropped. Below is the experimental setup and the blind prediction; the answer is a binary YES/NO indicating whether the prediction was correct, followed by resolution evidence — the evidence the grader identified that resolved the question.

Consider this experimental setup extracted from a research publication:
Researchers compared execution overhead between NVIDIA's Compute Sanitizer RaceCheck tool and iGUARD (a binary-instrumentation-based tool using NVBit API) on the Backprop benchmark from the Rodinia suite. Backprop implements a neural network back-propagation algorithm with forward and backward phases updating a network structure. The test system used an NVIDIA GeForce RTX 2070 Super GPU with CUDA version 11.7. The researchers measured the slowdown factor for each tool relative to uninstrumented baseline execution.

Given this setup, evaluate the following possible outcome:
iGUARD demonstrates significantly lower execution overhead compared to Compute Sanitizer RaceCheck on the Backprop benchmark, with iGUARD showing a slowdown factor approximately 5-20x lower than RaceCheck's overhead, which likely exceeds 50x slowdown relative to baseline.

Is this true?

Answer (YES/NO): NO